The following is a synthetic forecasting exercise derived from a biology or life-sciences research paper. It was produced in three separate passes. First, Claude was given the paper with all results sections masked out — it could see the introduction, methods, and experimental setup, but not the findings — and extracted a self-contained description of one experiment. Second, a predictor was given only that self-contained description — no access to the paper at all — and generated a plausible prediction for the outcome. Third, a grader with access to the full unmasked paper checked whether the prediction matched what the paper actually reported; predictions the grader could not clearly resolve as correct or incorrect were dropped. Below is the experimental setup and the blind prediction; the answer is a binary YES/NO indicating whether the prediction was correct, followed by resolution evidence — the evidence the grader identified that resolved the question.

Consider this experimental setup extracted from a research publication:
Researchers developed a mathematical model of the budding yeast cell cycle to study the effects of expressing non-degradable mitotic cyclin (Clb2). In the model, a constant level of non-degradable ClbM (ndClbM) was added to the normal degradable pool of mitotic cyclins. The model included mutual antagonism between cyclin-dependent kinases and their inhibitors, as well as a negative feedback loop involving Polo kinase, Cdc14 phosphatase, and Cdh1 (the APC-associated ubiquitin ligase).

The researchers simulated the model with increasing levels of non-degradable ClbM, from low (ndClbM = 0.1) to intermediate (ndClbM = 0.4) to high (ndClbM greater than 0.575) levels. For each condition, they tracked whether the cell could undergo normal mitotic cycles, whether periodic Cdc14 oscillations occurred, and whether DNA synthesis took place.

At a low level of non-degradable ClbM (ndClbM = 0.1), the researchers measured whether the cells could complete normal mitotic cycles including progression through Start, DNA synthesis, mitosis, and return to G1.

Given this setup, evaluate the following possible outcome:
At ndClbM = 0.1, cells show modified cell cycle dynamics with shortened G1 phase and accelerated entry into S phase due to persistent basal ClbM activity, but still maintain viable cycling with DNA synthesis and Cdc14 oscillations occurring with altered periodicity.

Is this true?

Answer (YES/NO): NO